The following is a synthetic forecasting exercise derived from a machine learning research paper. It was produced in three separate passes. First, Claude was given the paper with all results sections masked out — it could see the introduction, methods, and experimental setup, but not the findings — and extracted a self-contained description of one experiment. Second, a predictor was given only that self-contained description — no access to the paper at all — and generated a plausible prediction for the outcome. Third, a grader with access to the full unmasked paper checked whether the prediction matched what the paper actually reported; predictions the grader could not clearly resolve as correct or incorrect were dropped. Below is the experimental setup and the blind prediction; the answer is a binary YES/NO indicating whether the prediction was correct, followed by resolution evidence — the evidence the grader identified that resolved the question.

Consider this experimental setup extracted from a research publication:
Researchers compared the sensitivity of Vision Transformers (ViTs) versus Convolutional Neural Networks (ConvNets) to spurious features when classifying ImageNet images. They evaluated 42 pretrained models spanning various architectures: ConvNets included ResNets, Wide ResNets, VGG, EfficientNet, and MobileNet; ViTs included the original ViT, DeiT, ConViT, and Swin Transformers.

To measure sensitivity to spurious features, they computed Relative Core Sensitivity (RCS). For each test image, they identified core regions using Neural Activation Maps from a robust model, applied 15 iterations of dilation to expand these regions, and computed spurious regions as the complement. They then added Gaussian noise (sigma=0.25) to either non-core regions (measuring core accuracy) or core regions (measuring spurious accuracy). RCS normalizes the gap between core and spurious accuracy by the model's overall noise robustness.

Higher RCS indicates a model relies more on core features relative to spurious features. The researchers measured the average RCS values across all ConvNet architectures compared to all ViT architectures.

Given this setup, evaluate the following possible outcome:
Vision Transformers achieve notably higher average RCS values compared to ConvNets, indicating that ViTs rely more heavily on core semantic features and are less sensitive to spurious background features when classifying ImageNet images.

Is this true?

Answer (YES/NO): NO